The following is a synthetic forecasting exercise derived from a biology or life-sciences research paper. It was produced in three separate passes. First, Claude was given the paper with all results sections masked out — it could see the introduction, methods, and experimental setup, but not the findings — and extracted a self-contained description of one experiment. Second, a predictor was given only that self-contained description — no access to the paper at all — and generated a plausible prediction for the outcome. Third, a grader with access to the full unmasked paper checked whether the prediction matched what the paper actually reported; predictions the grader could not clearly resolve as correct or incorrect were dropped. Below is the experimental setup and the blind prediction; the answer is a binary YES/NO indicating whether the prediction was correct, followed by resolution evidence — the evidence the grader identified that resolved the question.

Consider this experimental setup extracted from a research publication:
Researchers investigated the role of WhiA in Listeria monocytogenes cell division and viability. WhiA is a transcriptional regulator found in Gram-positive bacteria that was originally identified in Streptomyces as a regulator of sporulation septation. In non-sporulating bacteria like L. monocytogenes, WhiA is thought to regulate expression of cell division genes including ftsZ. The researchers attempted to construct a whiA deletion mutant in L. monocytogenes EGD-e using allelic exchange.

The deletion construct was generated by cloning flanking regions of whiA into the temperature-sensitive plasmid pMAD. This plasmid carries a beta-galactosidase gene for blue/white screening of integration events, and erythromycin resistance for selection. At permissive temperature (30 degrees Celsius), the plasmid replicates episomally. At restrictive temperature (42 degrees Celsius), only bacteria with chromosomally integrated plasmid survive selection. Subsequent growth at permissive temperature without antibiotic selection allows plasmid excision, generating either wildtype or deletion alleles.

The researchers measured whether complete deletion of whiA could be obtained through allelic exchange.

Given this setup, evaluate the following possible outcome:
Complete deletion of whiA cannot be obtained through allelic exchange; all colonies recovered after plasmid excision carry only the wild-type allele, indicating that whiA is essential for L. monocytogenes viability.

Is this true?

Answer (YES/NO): NO